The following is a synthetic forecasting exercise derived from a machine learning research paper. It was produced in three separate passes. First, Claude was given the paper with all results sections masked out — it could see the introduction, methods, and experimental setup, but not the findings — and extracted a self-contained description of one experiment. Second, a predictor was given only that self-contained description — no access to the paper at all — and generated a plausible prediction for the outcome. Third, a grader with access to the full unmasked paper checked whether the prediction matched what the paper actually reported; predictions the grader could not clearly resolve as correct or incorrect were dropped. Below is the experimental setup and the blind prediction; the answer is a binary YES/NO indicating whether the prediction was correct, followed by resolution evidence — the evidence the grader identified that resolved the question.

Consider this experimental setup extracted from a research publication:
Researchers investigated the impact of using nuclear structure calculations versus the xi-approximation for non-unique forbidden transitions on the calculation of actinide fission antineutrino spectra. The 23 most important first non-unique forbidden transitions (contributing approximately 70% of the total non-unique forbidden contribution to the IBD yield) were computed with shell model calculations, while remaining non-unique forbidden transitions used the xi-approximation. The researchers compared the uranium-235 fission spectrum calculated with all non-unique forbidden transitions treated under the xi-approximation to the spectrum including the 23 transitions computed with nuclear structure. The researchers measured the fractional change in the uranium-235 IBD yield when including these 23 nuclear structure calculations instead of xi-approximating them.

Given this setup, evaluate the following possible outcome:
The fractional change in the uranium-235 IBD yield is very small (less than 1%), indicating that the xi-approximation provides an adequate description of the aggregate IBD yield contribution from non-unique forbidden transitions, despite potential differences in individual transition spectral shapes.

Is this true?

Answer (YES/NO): NO